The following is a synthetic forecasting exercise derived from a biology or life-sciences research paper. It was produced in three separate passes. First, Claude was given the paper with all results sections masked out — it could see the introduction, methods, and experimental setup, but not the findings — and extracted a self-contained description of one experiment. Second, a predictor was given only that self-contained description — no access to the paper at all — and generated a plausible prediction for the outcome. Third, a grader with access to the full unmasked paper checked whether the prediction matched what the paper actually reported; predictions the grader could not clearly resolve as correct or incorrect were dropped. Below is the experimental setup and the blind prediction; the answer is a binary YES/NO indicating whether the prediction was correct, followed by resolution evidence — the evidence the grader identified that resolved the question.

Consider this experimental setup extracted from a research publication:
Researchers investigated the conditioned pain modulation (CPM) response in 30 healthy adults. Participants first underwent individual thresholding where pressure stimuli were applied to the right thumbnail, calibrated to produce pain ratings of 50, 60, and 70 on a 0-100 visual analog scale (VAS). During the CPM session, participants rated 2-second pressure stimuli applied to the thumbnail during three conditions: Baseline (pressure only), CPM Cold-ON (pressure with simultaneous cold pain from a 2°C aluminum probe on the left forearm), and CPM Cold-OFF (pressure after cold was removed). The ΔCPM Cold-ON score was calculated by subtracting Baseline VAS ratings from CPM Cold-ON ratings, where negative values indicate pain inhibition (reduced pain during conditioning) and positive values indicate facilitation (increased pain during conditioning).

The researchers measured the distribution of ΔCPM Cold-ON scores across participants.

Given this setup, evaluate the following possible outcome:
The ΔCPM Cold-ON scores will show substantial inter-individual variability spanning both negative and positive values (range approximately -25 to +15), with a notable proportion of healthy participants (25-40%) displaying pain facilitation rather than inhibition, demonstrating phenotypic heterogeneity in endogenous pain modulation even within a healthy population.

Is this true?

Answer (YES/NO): NO